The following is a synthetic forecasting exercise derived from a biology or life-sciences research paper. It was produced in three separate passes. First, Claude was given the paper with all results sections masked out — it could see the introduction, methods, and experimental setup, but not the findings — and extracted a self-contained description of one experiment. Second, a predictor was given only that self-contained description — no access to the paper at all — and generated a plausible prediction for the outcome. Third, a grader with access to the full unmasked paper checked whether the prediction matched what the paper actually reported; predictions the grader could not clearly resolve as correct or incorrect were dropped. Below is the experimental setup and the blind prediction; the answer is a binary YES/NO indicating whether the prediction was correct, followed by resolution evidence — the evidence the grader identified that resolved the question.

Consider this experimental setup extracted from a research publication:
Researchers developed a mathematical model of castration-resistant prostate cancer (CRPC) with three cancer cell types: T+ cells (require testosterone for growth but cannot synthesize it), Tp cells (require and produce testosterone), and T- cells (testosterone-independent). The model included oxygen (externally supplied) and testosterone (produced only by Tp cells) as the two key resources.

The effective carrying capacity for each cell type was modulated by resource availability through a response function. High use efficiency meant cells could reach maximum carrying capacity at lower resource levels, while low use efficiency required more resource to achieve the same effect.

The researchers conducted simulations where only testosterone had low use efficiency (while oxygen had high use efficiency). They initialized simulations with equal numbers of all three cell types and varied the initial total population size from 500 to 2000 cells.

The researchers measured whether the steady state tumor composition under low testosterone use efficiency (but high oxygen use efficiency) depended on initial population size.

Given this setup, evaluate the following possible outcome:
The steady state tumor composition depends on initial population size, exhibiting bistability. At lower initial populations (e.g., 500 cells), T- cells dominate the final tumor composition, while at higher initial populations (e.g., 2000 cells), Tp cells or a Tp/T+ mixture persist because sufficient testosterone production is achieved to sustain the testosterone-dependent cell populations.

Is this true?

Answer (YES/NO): NO